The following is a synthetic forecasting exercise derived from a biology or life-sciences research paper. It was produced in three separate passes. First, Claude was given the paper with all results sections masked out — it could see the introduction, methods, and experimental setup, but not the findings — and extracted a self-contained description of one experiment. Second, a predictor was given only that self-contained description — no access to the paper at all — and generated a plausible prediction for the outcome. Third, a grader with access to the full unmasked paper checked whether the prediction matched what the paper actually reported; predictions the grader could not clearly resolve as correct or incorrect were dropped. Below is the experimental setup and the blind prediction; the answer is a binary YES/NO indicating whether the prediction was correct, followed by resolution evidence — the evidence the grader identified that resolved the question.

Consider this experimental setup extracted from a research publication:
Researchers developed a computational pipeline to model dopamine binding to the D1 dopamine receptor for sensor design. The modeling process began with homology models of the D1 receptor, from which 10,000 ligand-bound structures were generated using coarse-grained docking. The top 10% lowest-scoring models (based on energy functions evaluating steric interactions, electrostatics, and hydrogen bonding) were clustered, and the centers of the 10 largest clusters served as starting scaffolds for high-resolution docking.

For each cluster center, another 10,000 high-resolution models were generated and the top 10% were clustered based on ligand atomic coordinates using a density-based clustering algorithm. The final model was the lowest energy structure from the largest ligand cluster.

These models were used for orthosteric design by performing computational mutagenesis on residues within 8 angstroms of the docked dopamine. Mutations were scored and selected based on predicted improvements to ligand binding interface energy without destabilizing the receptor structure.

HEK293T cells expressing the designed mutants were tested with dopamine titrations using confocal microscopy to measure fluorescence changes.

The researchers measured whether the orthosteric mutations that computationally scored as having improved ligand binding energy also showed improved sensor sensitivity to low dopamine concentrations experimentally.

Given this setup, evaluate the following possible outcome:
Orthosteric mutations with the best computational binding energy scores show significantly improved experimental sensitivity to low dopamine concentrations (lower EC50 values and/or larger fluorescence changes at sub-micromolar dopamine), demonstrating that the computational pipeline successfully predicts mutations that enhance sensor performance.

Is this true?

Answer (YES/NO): NO